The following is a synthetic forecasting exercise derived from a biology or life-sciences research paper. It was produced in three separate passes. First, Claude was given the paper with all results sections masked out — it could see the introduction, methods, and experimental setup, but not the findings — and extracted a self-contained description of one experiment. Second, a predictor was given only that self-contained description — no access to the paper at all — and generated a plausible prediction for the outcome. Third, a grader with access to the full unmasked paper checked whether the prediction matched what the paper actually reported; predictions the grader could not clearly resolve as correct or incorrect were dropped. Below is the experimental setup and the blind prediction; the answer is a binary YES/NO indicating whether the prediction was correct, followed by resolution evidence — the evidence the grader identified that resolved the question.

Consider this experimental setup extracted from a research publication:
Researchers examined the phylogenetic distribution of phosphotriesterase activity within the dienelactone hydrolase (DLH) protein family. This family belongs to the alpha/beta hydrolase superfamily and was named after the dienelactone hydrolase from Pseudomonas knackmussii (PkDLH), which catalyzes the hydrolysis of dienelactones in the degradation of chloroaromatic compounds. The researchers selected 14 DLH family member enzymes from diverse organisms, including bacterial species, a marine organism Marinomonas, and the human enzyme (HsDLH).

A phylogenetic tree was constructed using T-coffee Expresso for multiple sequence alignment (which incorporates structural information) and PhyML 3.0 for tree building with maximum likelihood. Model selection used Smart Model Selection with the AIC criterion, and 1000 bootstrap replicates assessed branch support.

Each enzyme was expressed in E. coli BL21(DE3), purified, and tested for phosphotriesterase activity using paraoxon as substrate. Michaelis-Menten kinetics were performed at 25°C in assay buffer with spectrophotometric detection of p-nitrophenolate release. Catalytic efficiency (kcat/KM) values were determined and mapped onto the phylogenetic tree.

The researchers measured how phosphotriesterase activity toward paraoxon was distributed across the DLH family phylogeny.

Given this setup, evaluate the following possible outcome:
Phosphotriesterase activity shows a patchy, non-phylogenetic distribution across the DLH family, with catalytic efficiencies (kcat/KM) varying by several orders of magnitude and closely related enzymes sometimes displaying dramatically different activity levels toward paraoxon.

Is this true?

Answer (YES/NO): NO